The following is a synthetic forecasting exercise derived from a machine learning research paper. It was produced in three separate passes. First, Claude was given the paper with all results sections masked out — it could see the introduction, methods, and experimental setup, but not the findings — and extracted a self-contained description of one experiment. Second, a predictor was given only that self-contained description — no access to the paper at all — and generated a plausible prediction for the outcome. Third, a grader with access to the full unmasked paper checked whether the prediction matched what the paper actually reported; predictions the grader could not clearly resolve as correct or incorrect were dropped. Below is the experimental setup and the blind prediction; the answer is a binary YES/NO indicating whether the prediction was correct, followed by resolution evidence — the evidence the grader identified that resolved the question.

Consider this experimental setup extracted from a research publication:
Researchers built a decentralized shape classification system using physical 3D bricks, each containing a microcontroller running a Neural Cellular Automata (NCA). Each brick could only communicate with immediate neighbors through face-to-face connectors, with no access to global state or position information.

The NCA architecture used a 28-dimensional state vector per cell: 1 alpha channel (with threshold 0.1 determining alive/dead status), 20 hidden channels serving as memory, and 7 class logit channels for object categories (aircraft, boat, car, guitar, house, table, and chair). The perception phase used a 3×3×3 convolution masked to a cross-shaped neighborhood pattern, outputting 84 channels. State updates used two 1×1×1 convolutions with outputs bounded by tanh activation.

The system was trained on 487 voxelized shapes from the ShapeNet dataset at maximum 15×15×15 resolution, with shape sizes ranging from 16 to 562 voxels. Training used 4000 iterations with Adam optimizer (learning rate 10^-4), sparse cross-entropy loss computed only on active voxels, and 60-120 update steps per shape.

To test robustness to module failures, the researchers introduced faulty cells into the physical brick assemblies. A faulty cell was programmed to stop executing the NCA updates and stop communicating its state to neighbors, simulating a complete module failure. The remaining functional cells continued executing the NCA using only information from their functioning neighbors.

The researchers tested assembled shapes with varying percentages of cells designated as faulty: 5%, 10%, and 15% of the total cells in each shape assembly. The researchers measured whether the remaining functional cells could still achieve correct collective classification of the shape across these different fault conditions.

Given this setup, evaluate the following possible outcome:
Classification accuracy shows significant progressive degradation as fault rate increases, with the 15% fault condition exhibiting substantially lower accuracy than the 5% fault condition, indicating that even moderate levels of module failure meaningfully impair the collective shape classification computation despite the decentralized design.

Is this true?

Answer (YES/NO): NO